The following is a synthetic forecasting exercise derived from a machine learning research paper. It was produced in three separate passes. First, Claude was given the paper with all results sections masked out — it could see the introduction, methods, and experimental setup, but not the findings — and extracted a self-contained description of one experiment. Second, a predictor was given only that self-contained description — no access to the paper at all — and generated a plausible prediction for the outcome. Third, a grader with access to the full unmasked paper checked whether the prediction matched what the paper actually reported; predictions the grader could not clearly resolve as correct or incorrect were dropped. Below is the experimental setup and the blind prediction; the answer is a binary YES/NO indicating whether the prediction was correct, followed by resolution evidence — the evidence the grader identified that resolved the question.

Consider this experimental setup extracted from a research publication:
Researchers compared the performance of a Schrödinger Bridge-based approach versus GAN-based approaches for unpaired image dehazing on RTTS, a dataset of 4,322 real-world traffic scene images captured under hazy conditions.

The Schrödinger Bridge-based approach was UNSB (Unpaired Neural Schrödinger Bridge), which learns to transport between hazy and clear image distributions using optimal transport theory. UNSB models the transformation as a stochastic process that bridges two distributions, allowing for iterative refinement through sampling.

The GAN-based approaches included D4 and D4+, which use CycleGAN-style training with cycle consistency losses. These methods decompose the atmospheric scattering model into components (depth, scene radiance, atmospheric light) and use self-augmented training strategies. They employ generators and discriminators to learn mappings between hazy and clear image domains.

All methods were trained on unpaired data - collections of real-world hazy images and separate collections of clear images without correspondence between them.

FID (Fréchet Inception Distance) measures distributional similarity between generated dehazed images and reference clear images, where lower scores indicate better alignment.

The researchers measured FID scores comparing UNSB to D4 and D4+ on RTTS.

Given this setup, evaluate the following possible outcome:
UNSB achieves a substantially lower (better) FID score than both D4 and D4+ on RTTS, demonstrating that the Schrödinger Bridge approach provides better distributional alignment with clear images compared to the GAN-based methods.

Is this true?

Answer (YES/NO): YES